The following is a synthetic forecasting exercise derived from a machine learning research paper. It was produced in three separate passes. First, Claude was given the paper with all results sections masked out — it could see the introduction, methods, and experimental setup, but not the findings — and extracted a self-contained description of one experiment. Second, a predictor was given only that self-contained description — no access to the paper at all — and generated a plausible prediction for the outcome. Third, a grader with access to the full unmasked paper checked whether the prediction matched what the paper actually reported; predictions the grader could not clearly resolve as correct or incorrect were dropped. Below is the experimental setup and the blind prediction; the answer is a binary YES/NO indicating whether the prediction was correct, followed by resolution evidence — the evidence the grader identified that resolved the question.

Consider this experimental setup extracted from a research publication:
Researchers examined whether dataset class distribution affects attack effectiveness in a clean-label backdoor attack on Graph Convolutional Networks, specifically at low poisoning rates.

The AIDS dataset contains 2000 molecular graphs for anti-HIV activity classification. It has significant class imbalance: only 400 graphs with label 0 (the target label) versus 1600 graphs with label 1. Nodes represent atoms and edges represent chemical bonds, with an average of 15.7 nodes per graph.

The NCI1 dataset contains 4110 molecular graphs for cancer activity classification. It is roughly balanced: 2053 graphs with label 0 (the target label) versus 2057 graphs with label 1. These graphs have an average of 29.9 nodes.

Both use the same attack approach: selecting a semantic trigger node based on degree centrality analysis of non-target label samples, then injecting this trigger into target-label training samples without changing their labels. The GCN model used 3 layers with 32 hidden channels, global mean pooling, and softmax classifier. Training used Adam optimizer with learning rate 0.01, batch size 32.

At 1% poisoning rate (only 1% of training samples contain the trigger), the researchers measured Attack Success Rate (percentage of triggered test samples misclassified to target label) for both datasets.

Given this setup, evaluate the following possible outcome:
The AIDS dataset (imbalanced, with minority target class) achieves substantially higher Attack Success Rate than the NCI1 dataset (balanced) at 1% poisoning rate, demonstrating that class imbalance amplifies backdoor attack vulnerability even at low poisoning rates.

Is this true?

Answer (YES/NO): NO